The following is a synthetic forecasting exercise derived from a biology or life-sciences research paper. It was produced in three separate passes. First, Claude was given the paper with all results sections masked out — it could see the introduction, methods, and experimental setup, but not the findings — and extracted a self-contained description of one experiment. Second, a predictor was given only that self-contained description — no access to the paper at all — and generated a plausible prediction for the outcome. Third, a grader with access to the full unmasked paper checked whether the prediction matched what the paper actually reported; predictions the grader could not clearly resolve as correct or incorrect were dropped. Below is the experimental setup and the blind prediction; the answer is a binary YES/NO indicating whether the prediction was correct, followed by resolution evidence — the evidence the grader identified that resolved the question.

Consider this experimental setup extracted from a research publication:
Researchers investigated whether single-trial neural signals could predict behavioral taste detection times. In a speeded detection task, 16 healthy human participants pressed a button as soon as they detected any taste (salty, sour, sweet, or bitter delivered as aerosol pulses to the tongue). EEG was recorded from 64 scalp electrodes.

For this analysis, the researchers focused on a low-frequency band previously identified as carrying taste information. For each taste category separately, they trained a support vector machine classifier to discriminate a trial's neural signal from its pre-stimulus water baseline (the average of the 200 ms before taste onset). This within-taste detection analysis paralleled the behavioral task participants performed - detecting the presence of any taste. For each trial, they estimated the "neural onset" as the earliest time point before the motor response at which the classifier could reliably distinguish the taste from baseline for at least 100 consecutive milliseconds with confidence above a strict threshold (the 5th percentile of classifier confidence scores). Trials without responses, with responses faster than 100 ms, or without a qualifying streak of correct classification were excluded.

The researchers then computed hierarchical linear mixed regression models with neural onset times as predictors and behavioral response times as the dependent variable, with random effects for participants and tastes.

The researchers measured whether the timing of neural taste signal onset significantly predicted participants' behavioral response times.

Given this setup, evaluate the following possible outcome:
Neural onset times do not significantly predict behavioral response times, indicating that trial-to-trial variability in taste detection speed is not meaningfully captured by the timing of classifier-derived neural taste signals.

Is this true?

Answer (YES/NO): NO